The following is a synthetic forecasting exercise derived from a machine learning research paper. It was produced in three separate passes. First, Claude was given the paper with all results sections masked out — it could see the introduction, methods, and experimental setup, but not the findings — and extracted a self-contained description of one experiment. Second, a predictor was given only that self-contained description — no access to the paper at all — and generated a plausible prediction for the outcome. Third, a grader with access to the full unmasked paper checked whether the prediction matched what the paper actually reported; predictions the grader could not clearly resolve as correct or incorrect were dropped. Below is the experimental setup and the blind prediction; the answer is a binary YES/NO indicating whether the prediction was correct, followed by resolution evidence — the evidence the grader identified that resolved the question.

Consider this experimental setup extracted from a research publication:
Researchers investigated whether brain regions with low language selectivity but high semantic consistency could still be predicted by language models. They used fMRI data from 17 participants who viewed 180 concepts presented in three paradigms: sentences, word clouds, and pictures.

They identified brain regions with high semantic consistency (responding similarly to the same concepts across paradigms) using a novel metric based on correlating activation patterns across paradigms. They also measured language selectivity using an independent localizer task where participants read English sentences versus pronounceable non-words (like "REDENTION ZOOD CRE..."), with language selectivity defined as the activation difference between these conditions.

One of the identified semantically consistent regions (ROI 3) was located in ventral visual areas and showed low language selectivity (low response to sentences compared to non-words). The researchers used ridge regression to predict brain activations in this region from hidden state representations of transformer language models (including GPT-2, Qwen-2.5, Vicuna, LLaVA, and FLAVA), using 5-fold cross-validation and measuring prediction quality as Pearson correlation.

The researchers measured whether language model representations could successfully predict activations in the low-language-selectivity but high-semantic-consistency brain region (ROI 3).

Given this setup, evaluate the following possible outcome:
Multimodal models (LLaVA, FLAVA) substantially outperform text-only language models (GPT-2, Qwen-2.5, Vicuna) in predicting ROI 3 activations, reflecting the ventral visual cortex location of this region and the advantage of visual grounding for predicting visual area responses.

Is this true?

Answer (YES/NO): NO